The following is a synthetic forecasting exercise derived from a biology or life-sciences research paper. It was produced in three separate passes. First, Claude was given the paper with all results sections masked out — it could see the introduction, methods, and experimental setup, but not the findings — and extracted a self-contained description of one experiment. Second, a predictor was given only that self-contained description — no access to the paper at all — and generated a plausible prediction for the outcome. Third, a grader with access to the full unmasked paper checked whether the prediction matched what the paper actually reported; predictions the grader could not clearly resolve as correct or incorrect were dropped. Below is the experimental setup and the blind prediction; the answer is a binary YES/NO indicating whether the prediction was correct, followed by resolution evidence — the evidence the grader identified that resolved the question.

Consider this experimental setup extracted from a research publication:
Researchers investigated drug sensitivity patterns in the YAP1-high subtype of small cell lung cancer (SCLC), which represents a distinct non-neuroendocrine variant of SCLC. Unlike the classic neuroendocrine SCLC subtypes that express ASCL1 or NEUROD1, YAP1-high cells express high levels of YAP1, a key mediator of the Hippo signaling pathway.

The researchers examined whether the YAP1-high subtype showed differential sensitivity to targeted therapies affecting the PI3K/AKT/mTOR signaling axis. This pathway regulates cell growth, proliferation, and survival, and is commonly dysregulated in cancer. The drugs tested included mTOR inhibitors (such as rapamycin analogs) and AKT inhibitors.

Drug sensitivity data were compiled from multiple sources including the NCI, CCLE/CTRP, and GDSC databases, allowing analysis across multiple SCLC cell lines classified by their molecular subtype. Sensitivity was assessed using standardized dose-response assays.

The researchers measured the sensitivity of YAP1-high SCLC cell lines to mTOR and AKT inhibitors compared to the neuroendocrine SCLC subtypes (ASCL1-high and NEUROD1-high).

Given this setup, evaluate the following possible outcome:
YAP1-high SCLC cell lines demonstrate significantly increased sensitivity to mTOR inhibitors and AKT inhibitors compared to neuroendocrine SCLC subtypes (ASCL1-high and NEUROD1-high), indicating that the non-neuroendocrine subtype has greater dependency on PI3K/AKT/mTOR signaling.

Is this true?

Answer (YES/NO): YES